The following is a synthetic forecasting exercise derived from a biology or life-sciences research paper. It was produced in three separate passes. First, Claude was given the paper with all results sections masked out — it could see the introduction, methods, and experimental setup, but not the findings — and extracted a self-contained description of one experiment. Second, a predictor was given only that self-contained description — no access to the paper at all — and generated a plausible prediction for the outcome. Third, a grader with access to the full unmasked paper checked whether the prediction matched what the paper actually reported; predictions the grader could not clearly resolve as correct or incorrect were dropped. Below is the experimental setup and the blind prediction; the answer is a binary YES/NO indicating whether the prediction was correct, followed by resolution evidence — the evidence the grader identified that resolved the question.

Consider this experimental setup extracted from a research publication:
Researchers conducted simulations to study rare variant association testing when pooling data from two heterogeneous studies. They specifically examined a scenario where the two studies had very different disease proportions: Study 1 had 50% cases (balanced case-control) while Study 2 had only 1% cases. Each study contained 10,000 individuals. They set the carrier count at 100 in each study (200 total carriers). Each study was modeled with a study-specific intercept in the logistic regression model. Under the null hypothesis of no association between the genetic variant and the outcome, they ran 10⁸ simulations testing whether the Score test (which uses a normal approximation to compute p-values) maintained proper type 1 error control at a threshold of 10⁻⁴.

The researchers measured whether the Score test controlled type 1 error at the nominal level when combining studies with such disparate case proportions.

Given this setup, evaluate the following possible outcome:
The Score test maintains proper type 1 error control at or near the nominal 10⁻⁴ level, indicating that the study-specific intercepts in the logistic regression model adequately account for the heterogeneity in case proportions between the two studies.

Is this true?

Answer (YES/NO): YES